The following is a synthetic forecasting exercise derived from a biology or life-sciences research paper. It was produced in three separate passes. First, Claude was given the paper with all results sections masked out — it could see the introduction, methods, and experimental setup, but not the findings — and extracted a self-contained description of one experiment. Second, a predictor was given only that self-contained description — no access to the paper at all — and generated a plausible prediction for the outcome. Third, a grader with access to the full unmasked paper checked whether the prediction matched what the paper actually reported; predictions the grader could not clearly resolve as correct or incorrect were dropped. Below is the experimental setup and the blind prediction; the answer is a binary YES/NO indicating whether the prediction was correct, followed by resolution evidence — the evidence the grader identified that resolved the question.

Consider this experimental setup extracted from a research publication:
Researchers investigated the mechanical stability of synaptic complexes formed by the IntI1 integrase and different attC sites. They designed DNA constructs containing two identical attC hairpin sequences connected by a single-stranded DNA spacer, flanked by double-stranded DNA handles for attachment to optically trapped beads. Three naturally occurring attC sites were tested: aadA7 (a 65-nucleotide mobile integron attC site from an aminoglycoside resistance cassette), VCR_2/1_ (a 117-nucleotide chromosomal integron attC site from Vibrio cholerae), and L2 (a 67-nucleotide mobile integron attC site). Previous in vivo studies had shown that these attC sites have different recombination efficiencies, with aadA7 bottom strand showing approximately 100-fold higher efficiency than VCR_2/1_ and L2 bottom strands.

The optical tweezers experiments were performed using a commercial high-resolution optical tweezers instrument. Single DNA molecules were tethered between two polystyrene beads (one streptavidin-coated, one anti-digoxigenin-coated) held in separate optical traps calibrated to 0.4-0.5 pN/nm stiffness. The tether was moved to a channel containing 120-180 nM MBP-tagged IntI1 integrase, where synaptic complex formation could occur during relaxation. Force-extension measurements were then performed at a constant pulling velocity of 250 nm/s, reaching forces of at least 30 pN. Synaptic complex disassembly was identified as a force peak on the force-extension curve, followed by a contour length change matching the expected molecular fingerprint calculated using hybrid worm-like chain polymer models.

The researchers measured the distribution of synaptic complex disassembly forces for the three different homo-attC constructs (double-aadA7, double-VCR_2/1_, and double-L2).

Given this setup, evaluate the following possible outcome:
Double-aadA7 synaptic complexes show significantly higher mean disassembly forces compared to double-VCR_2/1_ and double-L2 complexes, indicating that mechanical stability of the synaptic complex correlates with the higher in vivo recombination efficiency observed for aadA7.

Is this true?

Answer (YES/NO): YES